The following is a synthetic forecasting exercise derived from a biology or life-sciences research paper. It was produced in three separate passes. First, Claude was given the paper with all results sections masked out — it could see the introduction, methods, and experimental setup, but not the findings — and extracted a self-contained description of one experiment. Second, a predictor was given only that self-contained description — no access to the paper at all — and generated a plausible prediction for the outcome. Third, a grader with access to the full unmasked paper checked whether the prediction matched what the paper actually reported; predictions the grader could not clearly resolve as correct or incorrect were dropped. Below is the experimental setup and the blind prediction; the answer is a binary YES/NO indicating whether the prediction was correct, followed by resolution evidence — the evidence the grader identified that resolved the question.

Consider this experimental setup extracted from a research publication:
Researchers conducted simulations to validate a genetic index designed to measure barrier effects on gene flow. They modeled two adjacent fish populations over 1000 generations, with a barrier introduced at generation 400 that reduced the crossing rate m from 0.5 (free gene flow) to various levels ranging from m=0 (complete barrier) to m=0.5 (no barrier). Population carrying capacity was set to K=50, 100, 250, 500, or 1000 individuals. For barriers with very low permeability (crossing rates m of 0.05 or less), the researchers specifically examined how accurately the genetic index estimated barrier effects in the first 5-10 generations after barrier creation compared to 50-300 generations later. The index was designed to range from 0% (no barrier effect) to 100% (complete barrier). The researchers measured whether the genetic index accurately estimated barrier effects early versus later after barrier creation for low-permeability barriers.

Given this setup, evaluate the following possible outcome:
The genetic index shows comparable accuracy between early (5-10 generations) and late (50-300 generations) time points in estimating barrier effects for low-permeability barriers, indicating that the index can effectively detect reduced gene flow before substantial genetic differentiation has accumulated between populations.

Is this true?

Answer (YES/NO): NO